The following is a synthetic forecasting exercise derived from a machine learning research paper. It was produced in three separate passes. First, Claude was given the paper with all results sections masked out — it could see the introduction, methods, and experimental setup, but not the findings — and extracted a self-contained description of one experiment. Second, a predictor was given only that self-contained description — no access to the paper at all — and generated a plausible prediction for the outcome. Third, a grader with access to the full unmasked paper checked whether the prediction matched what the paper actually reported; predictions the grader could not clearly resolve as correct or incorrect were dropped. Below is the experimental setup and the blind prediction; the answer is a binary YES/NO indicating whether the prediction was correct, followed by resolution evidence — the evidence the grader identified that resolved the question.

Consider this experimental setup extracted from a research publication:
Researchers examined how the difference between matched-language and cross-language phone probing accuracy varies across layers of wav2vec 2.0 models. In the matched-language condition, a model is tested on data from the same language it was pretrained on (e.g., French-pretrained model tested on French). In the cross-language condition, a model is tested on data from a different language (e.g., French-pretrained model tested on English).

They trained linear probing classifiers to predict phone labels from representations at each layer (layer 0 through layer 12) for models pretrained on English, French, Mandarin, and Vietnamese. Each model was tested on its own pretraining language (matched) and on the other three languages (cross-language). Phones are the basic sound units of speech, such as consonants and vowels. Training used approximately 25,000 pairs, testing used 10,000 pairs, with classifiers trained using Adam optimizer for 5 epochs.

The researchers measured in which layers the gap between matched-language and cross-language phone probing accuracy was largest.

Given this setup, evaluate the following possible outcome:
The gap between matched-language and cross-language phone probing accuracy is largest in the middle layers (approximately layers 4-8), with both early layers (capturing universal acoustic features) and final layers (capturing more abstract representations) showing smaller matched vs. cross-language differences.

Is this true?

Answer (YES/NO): YES